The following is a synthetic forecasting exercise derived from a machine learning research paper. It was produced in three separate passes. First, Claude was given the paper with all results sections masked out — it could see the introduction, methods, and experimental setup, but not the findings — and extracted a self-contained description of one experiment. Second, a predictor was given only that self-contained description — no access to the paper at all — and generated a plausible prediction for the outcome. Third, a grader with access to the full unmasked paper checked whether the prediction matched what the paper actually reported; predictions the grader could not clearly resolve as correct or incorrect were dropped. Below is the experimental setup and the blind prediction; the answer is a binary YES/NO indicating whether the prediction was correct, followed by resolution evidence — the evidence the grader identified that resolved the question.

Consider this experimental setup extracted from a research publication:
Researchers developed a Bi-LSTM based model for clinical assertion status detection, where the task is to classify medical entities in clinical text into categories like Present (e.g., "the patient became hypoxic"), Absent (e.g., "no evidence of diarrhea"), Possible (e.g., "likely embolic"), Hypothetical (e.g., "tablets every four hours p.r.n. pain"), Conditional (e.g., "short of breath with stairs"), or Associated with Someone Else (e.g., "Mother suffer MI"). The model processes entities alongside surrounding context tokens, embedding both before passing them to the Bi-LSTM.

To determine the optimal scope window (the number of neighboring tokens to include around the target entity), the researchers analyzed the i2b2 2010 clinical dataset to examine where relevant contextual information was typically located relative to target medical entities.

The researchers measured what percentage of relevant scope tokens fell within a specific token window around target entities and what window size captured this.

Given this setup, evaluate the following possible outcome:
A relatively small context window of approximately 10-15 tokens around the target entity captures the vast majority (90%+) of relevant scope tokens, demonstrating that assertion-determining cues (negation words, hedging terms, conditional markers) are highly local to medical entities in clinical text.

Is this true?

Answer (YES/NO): NO